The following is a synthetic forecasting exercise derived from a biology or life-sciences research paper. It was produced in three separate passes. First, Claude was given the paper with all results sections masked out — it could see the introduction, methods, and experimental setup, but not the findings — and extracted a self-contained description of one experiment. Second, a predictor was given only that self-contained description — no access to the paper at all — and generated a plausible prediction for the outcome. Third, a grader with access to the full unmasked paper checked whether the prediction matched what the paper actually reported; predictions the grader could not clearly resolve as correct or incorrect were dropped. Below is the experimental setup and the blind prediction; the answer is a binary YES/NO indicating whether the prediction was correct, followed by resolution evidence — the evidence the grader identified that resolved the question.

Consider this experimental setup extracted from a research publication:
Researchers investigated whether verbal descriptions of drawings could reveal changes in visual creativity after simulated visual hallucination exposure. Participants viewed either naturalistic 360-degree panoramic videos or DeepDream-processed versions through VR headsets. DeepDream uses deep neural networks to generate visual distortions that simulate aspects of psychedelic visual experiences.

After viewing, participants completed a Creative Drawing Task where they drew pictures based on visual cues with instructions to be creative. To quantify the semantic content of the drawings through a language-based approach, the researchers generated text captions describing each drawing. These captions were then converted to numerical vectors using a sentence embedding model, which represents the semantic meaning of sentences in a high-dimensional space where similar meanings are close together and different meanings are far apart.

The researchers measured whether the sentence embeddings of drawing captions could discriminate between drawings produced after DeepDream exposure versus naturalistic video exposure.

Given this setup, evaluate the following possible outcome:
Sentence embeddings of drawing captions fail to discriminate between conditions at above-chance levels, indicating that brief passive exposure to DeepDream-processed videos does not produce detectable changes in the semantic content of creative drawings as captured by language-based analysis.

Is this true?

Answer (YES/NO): NO